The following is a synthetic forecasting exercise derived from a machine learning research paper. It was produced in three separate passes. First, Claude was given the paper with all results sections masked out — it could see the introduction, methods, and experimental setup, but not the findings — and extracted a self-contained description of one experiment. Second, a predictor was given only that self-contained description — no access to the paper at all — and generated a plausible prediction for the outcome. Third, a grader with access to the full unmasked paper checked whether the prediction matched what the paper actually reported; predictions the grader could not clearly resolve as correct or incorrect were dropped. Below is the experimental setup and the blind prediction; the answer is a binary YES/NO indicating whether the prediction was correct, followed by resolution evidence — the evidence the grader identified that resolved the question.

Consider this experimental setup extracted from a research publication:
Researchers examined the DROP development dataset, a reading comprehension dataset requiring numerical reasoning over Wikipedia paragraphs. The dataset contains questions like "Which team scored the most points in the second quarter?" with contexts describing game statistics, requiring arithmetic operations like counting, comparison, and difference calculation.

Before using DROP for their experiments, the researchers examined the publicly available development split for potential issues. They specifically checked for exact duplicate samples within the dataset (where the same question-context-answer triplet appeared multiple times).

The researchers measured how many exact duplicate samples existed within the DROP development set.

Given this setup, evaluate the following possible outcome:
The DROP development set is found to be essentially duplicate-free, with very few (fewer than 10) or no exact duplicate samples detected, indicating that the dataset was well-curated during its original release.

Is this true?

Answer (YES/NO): NO